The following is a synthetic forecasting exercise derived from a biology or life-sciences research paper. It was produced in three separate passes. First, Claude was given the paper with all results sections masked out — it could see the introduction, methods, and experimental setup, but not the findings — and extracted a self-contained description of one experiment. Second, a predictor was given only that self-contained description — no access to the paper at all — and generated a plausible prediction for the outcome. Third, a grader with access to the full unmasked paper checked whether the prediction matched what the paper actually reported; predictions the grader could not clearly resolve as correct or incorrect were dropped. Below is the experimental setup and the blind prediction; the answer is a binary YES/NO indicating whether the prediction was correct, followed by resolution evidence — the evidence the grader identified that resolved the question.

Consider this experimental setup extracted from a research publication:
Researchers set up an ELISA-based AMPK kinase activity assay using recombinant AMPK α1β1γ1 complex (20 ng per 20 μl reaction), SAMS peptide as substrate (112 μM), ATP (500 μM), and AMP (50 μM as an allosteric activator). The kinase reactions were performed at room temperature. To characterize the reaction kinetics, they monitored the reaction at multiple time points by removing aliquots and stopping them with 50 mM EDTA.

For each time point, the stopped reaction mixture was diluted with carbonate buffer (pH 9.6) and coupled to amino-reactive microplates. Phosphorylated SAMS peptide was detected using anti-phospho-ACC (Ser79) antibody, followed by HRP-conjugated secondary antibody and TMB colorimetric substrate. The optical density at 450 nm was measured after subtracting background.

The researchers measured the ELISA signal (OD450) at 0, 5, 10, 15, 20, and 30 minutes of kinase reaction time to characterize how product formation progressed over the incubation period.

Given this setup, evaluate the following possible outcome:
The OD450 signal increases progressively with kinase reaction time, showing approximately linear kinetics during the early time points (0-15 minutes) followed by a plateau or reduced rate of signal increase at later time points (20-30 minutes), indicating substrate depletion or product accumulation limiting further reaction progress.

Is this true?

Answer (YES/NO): NO